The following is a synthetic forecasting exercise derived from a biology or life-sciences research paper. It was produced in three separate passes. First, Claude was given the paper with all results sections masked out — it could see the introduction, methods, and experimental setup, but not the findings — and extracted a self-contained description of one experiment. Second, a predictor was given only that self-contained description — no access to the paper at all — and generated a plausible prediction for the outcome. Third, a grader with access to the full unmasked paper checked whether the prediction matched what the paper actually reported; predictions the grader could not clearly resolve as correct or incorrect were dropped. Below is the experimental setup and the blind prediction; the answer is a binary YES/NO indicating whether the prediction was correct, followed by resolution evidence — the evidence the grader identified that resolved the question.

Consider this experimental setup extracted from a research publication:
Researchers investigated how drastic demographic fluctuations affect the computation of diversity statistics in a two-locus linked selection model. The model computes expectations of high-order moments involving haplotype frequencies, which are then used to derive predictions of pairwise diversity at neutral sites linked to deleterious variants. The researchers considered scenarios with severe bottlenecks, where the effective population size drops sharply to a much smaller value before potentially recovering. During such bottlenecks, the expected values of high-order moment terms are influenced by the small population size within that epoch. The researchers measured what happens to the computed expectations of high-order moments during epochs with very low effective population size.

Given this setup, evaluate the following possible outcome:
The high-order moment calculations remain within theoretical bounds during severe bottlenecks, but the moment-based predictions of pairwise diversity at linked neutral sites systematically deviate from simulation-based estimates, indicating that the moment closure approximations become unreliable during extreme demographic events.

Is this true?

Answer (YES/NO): NO